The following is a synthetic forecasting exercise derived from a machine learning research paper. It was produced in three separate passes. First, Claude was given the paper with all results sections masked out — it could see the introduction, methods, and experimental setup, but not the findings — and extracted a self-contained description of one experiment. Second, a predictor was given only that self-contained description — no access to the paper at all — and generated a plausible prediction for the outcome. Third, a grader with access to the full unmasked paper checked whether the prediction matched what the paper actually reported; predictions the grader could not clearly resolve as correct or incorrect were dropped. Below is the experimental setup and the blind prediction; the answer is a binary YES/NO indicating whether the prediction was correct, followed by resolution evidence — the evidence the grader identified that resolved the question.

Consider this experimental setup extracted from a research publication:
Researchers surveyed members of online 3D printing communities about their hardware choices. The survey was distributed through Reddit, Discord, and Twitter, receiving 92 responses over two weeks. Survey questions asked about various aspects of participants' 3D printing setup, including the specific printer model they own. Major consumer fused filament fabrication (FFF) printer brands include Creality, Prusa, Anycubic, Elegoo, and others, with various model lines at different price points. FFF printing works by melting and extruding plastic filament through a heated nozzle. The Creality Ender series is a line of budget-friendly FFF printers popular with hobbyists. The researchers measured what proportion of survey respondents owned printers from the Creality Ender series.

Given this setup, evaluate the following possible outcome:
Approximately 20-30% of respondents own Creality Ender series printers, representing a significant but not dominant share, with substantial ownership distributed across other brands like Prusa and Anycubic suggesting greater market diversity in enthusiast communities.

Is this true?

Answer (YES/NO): NO